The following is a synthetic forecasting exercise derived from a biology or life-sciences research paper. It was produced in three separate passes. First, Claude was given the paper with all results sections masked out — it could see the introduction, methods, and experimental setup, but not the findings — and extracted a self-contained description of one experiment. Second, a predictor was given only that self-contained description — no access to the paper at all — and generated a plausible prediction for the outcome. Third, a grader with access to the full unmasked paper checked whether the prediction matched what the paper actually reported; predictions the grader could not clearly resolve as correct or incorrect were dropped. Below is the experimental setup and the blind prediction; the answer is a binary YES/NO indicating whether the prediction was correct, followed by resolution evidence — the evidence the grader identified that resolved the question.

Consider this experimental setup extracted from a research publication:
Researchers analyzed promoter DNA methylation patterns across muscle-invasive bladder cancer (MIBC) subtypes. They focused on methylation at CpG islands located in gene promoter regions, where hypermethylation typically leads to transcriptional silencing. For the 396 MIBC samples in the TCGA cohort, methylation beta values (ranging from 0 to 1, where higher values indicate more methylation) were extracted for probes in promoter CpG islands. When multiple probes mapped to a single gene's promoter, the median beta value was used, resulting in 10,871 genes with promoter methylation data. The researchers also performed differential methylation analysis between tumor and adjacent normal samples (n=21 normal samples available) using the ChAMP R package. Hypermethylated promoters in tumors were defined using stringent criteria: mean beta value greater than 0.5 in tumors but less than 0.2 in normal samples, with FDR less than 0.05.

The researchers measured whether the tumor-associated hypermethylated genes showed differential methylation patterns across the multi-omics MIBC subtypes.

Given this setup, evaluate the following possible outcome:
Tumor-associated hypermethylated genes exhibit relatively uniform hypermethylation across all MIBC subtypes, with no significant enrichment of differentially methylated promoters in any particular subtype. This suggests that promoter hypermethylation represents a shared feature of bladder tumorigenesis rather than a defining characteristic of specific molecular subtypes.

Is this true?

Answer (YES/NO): NO